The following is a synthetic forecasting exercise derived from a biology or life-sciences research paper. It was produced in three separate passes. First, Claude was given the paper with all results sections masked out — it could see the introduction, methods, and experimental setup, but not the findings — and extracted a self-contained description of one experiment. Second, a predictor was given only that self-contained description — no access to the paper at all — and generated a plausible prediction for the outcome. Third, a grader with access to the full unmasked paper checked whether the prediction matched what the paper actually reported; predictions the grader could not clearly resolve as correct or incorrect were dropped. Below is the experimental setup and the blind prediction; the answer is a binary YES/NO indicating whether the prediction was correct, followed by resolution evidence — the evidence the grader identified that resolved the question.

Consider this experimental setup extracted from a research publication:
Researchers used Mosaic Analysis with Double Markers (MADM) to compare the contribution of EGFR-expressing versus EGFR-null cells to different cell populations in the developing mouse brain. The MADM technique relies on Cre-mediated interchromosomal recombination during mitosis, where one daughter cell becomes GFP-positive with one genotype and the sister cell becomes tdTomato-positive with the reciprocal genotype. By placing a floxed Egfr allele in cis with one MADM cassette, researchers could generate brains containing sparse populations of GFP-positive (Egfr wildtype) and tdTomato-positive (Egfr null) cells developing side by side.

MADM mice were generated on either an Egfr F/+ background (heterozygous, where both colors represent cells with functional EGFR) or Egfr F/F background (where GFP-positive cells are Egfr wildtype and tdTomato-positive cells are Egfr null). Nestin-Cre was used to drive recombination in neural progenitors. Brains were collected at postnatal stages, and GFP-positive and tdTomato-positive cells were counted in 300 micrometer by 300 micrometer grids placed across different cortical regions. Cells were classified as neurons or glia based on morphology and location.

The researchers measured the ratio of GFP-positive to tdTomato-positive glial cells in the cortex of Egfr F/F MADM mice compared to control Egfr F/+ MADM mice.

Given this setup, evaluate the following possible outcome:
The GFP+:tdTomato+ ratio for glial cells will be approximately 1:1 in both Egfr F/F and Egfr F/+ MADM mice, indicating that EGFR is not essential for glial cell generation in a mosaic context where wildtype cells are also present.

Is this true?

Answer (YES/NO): NO